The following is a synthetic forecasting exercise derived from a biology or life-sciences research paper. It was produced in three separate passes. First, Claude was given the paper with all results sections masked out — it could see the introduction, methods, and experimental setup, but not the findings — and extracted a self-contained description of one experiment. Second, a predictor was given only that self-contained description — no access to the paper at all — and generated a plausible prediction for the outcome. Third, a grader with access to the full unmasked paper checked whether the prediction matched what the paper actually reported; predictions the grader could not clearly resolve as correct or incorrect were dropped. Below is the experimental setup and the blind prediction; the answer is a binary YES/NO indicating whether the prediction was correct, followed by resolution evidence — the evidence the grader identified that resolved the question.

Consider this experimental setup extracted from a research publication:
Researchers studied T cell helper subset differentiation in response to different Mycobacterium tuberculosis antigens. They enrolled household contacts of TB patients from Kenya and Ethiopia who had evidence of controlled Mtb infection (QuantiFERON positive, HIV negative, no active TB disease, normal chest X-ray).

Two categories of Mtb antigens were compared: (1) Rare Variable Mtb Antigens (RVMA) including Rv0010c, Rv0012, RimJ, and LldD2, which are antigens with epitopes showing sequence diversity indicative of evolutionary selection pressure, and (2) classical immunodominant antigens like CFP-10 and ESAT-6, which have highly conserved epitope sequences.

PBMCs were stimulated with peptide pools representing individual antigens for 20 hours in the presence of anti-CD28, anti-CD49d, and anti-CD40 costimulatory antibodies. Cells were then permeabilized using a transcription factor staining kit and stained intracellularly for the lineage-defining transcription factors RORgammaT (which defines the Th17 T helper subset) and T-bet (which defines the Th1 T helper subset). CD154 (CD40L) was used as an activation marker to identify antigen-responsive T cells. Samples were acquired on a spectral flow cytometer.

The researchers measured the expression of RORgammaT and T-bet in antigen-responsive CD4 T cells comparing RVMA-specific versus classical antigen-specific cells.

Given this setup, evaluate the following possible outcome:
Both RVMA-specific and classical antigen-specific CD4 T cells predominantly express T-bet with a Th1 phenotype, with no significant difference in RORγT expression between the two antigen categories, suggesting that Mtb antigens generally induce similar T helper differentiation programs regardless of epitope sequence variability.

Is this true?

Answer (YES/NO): NO